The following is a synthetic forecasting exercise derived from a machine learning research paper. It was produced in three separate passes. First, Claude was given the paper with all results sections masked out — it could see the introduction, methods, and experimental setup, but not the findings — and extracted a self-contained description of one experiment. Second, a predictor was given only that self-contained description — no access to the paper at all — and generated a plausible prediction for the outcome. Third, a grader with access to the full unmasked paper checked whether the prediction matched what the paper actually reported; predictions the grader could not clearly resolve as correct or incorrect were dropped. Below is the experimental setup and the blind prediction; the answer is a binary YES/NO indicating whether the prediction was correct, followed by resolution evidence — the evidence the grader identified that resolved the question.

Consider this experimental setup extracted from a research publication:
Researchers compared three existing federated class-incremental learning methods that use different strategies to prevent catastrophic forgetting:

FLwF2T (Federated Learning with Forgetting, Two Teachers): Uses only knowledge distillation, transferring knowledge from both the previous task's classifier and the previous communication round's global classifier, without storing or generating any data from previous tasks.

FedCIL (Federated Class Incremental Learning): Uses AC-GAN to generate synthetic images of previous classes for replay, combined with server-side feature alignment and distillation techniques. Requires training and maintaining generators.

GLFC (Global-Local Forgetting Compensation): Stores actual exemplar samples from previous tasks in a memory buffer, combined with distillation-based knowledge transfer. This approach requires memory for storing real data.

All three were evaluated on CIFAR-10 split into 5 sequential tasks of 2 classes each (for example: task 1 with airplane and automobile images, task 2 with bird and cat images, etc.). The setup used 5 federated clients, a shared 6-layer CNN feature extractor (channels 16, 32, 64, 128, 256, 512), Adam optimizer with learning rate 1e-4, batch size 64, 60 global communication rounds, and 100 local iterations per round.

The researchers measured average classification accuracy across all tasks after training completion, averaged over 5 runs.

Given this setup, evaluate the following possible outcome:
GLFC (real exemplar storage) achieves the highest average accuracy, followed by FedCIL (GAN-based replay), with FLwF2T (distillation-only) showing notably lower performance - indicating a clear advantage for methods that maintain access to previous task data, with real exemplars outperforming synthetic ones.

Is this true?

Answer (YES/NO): YES